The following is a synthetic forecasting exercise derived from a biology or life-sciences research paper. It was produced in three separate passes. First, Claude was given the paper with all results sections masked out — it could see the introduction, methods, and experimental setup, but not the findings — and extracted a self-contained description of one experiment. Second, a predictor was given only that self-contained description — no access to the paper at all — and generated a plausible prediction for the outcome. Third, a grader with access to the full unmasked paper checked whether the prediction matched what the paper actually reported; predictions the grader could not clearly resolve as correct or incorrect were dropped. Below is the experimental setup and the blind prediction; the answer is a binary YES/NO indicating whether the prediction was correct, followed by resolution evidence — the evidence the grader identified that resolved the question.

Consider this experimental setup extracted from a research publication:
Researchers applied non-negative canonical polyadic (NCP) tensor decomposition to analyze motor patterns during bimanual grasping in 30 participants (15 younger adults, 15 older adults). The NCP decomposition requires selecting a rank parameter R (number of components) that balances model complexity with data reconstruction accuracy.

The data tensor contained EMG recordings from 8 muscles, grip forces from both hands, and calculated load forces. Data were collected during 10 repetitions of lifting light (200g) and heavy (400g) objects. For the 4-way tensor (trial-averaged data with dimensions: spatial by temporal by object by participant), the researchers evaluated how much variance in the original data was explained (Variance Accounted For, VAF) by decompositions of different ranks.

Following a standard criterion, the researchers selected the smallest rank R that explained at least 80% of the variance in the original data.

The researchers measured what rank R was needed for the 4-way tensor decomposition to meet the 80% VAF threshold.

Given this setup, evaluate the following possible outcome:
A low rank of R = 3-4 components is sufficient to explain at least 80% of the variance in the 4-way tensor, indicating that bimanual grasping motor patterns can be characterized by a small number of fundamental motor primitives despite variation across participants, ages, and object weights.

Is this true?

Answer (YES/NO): YES